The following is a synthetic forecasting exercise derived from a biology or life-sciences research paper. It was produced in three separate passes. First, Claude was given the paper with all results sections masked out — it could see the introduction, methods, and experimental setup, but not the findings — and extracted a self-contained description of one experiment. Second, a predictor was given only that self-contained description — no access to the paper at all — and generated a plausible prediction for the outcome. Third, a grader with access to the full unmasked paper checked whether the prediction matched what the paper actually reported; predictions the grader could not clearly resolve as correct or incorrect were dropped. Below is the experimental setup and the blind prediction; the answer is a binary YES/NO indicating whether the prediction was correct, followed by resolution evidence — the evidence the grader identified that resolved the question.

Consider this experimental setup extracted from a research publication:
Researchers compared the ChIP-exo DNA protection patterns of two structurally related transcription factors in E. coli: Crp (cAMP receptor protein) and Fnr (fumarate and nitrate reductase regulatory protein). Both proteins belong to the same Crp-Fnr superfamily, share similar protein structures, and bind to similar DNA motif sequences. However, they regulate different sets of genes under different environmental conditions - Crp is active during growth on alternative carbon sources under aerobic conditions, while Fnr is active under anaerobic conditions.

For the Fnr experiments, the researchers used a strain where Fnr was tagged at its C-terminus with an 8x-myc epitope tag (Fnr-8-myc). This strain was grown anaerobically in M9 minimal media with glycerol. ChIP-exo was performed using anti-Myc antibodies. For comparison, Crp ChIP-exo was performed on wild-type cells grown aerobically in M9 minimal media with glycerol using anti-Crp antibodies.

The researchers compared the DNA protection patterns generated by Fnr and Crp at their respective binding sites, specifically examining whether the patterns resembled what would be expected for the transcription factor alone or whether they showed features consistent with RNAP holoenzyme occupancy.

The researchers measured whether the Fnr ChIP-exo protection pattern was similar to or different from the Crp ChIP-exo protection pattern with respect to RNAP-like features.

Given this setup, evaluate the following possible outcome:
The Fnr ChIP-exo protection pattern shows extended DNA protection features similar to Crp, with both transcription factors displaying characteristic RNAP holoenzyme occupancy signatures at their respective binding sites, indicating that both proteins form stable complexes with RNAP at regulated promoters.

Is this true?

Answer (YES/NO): YES